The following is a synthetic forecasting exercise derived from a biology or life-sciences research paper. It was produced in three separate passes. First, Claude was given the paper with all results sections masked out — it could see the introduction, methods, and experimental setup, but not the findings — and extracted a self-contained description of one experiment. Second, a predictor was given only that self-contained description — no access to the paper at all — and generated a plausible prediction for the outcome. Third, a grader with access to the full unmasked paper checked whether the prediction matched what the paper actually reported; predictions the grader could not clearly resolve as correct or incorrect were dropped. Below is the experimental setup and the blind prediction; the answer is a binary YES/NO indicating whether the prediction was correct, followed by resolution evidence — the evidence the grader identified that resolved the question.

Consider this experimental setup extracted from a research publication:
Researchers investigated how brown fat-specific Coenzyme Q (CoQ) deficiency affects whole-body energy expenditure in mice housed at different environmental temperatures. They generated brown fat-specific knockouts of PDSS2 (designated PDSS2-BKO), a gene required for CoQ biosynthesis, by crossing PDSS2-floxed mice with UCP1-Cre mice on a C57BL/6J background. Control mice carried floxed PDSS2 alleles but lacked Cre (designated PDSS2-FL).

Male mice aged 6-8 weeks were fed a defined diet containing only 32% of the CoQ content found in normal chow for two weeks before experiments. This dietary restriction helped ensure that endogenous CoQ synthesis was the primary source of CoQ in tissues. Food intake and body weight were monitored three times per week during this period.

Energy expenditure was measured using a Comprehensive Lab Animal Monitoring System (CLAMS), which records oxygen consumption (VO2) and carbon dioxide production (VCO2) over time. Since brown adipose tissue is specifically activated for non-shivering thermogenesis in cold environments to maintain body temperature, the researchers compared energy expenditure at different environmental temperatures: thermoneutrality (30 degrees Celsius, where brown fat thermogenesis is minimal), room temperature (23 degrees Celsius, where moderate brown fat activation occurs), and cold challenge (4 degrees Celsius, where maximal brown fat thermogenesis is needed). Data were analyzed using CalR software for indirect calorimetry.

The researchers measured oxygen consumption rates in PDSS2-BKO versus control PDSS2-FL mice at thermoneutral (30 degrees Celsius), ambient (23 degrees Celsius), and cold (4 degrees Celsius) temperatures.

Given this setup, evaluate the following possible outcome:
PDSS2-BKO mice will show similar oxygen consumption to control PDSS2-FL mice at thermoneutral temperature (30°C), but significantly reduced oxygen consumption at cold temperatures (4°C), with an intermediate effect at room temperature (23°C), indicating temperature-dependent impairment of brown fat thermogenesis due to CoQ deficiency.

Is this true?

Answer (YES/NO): NO